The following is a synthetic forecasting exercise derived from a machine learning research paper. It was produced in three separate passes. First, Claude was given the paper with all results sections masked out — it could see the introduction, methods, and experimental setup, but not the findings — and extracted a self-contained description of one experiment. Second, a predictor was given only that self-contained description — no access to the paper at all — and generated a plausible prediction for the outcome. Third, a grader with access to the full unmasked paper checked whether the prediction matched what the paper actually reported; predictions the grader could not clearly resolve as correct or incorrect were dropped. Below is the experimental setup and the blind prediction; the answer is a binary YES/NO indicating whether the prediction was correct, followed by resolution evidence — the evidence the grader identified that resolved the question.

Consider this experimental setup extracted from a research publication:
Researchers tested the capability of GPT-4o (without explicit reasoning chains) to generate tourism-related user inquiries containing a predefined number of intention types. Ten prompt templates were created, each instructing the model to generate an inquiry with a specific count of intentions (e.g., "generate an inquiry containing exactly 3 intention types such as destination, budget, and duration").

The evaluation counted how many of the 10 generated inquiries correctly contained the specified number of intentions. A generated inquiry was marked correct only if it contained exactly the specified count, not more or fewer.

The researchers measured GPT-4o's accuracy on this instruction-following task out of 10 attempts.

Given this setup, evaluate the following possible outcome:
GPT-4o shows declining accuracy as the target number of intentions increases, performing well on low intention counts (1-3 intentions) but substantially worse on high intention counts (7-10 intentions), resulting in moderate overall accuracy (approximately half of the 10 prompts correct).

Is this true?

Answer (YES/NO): NO